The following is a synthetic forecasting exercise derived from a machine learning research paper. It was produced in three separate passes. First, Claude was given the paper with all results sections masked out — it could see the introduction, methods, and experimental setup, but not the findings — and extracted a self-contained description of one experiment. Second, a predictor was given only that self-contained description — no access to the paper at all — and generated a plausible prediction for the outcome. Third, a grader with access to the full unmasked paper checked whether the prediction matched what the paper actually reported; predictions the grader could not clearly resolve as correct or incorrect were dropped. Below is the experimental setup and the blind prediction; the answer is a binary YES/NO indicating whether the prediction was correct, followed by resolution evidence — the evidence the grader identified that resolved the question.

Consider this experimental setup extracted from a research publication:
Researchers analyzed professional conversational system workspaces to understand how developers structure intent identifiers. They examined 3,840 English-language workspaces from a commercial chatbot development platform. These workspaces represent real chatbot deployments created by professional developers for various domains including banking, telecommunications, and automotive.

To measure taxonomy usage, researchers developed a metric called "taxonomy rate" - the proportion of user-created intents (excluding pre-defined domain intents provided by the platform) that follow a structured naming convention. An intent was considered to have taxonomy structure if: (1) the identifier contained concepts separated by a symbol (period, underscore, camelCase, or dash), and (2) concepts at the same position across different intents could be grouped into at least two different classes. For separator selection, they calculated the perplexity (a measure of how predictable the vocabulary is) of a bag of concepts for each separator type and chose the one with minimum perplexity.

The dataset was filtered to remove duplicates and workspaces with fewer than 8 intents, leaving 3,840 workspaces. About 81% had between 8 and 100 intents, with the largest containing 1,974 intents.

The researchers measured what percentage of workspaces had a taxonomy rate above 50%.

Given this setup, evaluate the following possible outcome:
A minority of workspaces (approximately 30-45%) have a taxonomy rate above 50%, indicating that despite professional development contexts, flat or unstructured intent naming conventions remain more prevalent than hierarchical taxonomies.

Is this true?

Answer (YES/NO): NO